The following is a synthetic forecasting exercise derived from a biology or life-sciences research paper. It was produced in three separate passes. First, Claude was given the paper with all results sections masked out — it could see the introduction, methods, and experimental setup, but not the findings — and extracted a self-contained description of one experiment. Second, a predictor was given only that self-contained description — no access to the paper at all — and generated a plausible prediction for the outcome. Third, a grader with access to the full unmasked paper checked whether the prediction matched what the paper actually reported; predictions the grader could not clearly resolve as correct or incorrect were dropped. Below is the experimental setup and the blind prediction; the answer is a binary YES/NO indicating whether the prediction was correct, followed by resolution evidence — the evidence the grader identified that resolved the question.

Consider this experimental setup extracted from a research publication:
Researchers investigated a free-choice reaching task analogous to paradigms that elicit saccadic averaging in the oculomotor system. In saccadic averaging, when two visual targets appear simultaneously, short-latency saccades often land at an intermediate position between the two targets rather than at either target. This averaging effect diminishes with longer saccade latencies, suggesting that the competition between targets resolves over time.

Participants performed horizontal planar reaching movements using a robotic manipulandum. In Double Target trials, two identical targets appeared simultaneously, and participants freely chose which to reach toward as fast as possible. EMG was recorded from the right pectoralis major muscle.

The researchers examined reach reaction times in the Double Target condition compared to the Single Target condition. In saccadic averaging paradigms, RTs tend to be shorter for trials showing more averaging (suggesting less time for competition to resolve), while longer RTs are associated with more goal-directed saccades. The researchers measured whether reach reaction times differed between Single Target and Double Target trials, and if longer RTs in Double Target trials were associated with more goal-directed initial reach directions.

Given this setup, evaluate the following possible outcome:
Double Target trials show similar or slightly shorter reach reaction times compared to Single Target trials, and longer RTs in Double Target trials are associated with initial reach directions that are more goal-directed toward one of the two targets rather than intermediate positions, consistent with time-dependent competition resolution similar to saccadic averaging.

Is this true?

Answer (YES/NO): NO